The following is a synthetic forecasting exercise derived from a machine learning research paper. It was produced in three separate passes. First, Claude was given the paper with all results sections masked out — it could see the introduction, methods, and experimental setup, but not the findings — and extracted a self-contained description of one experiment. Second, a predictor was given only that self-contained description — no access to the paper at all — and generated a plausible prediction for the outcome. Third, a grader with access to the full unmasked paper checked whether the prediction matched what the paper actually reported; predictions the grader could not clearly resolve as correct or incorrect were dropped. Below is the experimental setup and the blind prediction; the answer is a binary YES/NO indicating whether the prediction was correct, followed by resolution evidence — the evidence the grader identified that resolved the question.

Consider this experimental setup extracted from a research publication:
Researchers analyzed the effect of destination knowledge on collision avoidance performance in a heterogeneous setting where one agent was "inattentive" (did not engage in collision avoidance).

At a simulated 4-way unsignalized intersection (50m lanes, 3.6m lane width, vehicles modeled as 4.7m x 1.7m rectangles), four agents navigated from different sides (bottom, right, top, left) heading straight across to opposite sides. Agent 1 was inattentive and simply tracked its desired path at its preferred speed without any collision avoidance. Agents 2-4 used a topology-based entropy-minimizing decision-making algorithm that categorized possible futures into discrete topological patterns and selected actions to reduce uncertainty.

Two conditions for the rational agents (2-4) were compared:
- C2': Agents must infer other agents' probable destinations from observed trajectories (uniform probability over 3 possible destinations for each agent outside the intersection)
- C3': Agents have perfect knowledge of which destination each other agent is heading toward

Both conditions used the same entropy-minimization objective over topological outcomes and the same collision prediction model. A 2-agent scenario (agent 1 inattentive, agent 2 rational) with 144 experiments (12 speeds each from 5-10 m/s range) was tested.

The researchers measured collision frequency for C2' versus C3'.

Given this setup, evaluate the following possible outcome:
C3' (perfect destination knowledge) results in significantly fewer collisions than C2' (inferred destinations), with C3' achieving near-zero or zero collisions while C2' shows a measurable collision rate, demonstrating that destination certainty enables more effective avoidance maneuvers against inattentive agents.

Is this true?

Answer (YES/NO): NO